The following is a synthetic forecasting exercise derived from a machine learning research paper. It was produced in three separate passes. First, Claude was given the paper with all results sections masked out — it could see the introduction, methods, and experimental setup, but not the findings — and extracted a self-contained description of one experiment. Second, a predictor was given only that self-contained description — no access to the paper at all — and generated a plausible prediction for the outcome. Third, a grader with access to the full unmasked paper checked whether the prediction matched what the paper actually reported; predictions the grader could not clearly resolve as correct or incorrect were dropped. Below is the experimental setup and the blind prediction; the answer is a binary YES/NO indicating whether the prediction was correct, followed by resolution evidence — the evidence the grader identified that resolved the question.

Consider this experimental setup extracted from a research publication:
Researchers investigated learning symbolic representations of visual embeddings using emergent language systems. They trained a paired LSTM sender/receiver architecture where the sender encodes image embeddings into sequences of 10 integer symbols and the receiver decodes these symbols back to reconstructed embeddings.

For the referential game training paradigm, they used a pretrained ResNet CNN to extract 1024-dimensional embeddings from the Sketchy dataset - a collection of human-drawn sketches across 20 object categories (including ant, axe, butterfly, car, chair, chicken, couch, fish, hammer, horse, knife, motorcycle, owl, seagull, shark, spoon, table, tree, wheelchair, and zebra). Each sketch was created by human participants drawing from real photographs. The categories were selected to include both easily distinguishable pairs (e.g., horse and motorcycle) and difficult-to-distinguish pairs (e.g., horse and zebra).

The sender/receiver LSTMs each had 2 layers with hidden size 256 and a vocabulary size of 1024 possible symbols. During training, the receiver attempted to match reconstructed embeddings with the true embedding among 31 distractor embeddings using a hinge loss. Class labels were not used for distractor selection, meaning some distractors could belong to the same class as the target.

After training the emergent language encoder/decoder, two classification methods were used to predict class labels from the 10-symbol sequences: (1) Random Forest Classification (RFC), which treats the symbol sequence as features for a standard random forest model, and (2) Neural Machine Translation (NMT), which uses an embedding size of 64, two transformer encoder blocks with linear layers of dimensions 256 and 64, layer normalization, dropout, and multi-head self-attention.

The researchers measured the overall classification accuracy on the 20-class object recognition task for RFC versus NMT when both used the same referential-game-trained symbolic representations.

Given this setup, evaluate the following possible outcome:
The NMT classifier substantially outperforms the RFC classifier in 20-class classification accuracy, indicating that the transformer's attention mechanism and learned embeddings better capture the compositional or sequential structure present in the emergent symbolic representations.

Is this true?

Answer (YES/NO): NO